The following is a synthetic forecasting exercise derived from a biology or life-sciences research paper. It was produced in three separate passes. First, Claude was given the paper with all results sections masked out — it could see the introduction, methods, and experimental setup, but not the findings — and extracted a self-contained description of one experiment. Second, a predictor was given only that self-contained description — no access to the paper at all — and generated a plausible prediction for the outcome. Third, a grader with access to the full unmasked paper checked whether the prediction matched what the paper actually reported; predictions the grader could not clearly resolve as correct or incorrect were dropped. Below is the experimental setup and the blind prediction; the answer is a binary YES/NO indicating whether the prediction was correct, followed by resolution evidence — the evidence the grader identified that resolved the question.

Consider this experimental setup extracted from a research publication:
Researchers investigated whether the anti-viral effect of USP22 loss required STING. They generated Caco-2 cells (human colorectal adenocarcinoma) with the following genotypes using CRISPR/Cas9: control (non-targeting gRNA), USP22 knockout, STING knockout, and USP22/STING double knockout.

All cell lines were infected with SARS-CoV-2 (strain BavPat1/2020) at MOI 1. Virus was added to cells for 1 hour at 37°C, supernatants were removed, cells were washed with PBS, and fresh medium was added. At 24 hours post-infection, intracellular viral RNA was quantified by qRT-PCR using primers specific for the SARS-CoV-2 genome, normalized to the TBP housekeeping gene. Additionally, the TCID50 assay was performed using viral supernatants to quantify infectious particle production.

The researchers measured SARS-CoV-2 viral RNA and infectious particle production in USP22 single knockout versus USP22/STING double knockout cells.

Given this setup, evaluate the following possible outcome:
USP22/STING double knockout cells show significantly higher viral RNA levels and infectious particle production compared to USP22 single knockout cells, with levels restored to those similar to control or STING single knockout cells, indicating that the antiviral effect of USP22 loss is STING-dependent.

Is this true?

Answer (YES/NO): NO